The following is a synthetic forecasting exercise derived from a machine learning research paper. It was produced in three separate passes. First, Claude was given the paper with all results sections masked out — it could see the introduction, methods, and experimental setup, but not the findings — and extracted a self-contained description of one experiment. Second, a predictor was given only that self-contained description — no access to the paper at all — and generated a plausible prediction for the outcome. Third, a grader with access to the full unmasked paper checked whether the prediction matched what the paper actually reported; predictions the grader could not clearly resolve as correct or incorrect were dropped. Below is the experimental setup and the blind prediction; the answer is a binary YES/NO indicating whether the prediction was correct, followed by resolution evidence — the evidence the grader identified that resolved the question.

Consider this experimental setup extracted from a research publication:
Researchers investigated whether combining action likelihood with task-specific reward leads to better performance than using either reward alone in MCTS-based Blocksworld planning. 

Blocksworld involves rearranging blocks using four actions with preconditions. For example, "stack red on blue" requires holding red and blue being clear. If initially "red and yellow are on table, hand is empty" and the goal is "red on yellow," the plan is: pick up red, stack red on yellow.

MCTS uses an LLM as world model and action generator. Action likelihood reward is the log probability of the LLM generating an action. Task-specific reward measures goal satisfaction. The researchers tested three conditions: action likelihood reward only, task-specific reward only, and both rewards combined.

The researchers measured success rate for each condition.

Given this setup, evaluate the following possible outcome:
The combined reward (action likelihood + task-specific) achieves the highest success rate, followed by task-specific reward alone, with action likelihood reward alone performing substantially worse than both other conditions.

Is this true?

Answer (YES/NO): NO